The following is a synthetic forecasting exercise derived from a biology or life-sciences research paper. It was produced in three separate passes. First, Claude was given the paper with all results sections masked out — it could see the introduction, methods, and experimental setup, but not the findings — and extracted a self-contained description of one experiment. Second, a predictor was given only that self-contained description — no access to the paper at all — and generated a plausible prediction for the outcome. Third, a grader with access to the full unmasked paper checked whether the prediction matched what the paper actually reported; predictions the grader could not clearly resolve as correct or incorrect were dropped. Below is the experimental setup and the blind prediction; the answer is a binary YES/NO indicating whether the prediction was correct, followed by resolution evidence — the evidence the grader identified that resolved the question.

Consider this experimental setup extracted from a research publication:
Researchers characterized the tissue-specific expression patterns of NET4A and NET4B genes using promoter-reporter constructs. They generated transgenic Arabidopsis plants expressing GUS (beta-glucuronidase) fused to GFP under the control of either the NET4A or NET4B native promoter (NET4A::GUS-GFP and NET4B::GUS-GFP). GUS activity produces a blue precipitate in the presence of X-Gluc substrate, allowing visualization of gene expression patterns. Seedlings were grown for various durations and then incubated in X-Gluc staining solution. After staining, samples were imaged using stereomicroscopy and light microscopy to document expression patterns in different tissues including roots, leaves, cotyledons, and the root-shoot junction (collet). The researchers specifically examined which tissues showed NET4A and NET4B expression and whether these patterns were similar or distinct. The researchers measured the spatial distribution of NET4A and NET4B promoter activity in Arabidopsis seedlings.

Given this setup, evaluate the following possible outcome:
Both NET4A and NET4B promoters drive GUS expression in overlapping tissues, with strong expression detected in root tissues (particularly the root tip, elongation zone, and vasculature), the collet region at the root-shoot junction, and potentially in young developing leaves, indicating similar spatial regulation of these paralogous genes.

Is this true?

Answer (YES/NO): NO